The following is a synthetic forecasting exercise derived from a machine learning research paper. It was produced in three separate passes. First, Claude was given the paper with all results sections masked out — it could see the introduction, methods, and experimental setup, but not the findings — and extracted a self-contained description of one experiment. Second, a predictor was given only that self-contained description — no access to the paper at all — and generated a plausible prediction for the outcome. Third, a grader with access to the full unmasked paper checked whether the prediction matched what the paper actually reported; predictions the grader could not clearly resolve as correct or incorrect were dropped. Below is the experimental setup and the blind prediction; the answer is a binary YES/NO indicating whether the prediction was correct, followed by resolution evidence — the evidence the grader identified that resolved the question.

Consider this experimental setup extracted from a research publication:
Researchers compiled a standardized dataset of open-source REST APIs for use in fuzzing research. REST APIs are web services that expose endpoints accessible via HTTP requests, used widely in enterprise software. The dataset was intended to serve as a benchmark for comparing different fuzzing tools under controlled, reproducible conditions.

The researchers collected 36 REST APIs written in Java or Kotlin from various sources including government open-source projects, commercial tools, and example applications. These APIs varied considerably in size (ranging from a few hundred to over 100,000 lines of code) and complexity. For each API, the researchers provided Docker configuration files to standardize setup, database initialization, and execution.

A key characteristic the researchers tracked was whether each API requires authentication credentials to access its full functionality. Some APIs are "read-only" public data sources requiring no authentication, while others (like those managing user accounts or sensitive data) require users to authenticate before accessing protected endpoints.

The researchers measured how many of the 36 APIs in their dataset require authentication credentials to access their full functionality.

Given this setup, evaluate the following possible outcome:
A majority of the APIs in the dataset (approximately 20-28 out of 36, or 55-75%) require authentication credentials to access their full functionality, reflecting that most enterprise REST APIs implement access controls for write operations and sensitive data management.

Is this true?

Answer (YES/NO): NO